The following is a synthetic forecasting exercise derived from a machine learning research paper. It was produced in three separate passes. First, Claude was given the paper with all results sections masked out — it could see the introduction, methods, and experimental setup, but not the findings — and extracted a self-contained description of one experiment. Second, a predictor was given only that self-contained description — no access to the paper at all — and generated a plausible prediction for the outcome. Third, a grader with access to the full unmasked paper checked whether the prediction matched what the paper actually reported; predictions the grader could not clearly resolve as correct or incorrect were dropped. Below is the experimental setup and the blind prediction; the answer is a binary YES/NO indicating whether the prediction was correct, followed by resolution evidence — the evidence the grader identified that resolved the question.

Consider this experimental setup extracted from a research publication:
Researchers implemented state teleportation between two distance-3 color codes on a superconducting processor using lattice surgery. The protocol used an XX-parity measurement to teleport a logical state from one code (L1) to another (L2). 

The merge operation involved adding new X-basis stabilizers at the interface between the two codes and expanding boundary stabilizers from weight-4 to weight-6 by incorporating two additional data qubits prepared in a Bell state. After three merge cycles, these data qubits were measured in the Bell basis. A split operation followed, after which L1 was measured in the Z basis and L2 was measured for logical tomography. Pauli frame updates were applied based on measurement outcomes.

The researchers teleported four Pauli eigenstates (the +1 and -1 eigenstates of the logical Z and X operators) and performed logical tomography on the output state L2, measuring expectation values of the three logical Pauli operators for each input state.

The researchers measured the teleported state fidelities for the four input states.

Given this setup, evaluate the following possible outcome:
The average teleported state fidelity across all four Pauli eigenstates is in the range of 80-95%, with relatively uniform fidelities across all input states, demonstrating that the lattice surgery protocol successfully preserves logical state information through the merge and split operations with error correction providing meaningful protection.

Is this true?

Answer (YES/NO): YES